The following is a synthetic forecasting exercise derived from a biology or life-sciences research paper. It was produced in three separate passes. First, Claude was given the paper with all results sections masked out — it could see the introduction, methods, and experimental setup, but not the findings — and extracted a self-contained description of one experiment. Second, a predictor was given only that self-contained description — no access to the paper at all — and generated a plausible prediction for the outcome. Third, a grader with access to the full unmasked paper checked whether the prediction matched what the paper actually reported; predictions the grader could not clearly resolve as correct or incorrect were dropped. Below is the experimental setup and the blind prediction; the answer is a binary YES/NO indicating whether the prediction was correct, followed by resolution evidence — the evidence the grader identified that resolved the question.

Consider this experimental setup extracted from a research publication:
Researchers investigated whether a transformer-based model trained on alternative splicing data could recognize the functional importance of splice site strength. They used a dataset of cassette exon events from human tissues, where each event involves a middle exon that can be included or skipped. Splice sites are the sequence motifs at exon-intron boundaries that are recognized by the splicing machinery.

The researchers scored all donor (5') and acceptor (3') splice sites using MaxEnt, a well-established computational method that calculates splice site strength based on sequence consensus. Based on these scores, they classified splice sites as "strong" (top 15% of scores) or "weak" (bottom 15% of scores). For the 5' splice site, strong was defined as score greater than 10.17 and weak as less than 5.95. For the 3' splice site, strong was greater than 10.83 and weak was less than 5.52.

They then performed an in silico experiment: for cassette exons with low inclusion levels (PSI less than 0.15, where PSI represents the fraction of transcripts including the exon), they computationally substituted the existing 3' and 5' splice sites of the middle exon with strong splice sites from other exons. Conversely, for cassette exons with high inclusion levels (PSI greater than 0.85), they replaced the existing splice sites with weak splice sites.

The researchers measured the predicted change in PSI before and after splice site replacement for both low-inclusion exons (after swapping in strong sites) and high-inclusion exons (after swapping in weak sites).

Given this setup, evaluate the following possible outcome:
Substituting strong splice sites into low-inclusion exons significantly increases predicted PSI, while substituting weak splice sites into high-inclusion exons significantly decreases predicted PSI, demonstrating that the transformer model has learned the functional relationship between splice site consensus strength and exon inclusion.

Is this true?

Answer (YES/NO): YES